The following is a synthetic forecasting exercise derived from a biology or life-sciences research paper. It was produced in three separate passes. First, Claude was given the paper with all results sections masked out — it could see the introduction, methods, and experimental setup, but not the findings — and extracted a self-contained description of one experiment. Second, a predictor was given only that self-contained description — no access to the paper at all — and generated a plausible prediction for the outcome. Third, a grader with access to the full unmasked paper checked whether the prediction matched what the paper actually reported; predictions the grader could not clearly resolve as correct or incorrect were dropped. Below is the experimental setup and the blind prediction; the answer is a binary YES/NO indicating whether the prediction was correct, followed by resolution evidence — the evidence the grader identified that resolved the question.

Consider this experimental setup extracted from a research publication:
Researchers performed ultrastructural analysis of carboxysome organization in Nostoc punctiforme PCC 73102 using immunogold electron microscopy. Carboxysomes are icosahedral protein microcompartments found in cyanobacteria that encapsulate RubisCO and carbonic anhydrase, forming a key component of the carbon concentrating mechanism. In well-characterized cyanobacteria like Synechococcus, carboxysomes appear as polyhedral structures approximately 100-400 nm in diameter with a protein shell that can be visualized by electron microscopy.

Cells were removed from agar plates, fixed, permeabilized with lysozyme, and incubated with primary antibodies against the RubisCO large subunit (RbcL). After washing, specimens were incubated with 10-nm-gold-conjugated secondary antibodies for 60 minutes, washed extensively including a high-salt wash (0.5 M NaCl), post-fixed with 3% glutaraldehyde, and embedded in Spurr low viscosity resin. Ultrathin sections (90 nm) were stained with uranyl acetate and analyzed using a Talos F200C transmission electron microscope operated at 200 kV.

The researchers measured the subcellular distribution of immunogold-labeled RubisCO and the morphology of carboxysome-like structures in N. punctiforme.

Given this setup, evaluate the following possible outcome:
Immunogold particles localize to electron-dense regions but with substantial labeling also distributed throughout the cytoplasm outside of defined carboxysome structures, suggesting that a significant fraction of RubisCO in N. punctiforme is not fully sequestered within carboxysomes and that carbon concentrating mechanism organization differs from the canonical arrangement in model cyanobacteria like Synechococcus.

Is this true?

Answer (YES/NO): NO